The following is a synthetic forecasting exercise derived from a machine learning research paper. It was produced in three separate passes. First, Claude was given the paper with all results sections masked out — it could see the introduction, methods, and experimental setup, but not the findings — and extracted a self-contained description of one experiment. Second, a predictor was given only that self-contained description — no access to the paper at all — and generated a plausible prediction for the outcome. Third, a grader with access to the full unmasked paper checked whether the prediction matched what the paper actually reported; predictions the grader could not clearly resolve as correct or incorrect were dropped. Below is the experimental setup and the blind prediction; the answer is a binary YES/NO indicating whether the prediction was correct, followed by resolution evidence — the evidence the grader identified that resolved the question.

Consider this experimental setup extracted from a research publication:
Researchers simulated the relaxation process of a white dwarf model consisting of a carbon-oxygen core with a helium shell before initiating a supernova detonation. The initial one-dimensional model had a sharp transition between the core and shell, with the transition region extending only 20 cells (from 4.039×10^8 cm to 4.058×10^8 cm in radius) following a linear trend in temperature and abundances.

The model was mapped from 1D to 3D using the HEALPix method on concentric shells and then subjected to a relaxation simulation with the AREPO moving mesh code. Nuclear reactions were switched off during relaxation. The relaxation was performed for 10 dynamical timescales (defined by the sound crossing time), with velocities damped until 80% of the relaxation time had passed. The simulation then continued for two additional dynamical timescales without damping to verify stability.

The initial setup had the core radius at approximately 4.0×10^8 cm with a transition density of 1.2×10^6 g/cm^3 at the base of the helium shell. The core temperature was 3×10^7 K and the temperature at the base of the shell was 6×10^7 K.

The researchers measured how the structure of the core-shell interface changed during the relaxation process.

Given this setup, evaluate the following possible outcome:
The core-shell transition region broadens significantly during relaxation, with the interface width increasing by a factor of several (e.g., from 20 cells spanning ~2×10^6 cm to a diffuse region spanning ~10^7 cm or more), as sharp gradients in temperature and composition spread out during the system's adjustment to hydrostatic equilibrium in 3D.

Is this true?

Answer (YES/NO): YES